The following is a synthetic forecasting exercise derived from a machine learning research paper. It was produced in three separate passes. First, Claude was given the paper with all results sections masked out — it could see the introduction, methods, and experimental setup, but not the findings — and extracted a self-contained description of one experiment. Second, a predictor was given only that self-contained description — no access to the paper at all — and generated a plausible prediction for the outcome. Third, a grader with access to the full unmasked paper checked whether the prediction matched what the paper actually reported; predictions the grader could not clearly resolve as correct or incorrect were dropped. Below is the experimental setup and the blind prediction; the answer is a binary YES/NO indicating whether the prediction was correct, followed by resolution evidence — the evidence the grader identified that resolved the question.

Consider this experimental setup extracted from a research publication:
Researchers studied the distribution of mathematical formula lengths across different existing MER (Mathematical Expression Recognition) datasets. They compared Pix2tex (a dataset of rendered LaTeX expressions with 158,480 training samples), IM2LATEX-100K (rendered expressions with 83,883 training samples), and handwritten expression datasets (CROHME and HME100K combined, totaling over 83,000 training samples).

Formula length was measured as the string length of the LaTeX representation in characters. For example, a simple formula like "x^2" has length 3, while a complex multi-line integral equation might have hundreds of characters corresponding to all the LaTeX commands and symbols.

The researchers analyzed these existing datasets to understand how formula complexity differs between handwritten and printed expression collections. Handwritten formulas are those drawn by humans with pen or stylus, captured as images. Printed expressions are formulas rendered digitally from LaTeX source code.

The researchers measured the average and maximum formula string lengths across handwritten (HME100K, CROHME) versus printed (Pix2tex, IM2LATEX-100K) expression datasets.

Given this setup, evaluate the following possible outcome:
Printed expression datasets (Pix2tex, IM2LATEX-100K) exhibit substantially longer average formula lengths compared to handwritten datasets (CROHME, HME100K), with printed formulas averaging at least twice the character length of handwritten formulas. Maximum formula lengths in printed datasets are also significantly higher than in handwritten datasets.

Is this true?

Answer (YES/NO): YES